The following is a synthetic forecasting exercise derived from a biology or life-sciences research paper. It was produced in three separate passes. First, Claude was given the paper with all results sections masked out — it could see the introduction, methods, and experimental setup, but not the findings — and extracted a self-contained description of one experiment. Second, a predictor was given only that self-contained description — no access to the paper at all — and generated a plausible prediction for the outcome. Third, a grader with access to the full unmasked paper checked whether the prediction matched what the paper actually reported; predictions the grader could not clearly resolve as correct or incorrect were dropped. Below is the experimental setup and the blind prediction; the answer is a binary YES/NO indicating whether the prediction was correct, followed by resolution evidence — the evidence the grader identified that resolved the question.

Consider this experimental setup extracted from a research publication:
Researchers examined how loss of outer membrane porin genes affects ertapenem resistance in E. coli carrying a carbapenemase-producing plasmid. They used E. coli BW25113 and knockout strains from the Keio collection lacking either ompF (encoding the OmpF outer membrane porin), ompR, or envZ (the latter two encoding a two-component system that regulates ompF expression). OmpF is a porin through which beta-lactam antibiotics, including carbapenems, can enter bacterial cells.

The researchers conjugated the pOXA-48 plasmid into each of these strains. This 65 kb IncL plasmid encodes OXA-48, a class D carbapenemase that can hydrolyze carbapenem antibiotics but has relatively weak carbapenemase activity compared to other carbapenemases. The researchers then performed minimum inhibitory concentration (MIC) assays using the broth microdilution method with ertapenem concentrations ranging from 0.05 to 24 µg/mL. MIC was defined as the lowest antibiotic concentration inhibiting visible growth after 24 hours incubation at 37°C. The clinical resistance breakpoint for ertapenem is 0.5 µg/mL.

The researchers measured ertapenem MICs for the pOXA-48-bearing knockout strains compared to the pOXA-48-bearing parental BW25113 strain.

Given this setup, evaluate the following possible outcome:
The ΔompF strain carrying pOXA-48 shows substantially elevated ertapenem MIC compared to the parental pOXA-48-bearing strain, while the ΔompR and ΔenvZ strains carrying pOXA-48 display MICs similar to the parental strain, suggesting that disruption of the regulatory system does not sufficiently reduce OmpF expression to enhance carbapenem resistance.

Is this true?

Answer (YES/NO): NO